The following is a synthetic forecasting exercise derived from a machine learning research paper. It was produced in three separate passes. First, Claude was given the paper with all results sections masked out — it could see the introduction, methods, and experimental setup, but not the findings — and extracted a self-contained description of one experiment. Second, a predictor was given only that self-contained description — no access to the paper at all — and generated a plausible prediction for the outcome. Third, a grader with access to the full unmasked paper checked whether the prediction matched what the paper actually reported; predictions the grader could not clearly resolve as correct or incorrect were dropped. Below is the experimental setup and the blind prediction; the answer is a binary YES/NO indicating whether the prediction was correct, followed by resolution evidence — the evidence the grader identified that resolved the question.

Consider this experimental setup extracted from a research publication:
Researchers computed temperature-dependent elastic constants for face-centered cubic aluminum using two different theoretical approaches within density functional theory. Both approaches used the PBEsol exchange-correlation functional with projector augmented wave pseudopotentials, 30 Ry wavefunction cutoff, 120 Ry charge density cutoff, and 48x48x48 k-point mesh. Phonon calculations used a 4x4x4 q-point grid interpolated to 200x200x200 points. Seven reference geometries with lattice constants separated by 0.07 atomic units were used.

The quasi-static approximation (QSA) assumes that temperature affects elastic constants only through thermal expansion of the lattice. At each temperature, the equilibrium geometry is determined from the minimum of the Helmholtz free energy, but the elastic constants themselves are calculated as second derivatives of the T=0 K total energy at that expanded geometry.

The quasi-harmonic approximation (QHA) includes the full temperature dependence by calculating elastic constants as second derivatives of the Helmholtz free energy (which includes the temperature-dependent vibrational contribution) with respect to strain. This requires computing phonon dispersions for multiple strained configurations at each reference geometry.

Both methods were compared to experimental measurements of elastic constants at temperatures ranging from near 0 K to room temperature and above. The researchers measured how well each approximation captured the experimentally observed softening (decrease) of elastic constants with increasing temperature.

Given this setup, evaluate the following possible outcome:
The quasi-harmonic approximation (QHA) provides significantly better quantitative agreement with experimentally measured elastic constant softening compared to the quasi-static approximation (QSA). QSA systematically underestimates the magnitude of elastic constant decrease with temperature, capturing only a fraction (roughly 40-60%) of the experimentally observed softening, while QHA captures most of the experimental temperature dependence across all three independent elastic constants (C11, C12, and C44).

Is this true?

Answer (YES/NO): NO